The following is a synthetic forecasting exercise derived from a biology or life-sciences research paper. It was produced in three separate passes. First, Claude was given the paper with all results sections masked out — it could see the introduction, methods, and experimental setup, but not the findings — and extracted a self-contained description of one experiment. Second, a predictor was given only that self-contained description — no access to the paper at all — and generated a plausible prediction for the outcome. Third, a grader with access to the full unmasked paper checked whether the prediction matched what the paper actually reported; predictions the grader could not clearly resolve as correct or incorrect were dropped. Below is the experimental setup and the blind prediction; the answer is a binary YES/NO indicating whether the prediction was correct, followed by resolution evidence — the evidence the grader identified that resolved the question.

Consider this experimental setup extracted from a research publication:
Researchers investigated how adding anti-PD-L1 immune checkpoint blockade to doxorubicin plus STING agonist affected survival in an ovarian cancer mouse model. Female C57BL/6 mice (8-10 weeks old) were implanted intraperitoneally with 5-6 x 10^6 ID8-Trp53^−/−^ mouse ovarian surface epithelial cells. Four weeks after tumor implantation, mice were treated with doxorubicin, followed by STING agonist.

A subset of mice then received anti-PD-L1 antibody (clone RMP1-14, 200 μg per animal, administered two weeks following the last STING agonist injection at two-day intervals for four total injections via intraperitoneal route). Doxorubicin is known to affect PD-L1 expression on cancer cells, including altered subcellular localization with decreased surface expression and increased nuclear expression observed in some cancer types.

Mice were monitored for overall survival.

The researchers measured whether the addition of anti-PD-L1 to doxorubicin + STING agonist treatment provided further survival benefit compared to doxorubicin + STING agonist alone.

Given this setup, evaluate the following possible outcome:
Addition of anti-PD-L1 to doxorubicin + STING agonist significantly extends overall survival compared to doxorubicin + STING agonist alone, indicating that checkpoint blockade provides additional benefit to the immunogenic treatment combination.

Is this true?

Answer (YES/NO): NO